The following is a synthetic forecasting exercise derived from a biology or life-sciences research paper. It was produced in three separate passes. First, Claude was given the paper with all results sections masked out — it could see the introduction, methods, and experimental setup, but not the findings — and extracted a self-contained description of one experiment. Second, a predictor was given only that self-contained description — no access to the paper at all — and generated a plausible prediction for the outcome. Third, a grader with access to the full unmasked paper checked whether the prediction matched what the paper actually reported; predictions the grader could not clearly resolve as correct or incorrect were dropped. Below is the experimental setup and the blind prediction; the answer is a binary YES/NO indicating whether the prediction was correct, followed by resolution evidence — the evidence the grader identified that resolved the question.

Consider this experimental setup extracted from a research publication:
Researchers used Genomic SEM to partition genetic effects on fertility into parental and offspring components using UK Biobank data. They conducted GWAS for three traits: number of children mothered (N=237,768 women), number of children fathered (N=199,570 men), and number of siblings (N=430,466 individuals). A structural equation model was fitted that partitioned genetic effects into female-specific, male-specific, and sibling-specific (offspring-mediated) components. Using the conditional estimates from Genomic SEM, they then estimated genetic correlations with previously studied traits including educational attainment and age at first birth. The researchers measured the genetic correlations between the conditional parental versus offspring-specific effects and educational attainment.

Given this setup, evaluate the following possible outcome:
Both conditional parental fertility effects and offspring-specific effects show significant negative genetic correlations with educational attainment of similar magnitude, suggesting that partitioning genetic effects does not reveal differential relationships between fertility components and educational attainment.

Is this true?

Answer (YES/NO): NO